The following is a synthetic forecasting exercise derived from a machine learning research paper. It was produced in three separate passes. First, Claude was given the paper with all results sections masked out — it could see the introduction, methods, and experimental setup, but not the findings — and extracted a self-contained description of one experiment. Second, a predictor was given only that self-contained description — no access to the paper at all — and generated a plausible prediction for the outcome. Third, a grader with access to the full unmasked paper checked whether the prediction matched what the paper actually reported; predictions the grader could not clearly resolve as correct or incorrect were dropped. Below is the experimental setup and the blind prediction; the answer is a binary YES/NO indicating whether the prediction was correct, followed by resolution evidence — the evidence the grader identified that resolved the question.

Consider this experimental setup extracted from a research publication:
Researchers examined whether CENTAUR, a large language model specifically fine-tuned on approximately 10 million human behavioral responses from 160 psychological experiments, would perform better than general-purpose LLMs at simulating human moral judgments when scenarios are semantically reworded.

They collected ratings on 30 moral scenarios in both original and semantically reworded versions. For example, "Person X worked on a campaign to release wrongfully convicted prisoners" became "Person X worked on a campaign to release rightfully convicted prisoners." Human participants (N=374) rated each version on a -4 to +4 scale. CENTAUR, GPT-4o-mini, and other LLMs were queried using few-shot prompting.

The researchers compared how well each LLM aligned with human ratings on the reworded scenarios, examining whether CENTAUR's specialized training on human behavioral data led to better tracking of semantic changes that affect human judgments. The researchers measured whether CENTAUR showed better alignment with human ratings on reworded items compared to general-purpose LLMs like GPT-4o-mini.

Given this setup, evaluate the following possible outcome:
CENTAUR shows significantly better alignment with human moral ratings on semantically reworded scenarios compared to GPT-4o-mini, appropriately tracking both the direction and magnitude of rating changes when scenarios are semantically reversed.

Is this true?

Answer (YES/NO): NO